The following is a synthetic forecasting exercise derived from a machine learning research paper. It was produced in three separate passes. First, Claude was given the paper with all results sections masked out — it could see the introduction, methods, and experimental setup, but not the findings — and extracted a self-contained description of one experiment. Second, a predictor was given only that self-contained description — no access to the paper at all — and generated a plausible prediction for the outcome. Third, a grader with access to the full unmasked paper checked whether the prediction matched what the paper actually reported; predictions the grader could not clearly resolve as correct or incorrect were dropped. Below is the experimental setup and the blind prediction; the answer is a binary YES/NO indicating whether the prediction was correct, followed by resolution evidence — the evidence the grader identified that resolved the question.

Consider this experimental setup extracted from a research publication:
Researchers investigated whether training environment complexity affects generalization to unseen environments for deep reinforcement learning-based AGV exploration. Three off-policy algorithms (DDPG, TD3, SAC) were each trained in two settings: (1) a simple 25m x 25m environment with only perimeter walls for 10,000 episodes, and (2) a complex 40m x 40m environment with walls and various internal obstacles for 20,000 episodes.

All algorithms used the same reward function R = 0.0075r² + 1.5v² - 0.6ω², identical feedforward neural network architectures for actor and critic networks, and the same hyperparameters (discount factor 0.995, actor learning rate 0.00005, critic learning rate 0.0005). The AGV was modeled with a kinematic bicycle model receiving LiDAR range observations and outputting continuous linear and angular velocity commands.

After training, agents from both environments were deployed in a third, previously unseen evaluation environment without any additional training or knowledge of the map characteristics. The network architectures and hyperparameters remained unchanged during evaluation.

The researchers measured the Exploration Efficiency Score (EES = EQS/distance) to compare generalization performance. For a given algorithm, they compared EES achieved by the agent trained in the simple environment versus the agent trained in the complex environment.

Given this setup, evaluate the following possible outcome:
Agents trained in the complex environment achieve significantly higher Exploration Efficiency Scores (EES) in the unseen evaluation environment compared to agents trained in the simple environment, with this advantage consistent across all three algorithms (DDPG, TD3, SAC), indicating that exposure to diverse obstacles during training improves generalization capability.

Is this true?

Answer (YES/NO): NO